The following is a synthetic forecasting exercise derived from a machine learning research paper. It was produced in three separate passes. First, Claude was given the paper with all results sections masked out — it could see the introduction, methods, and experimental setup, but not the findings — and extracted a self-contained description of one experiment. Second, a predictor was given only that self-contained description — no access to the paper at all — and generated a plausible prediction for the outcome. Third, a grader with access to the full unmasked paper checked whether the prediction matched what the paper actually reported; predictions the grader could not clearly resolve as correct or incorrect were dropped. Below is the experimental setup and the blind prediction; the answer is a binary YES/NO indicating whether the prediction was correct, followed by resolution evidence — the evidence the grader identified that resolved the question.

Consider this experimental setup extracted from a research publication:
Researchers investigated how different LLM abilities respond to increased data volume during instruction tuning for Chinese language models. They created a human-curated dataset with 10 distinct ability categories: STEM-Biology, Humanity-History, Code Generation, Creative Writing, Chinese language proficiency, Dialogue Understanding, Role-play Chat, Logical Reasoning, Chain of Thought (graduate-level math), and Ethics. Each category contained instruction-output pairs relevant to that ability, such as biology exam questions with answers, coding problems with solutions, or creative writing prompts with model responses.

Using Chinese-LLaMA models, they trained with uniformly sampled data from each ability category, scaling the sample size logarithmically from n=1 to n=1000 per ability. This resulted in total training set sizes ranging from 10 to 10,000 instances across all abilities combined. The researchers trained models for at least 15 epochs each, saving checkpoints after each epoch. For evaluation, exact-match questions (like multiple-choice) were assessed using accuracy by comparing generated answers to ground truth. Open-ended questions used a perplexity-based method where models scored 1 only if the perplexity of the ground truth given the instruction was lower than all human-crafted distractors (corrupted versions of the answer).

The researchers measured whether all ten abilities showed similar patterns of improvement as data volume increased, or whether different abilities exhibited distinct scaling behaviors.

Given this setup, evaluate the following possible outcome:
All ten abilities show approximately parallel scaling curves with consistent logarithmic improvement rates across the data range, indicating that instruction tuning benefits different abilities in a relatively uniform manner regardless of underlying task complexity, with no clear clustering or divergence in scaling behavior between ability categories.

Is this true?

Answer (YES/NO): NO